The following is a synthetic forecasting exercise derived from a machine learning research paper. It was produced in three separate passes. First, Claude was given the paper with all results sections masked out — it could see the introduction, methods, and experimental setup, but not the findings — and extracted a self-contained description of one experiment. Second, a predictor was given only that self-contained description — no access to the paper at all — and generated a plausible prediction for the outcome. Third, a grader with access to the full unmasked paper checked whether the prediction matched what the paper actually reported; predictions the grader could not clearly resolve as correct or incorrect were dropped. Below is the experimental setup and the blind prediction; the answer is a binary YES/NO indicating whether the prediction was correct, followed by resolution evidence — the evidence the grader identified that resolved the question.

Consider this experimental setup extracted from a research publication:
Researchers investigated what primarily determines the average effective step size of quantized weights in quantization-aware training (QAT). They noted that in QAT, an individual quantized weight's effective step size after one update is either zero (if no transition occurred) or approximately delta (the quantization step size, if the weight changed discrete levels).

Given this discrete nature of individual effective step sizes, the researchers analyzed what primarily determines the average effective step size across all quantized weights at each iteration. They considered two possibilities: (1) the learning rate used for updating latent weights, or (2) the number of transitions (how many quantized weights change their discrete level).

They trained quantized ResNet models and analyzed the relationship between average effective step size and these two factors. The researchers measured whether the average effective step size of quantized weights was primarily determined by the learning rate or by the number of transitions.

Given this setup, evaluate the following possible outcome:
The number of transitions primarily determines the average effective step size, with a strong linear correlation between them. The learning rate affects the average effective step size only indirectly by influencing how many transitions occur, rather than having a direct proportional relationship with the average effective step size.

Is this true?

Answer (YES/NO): YES